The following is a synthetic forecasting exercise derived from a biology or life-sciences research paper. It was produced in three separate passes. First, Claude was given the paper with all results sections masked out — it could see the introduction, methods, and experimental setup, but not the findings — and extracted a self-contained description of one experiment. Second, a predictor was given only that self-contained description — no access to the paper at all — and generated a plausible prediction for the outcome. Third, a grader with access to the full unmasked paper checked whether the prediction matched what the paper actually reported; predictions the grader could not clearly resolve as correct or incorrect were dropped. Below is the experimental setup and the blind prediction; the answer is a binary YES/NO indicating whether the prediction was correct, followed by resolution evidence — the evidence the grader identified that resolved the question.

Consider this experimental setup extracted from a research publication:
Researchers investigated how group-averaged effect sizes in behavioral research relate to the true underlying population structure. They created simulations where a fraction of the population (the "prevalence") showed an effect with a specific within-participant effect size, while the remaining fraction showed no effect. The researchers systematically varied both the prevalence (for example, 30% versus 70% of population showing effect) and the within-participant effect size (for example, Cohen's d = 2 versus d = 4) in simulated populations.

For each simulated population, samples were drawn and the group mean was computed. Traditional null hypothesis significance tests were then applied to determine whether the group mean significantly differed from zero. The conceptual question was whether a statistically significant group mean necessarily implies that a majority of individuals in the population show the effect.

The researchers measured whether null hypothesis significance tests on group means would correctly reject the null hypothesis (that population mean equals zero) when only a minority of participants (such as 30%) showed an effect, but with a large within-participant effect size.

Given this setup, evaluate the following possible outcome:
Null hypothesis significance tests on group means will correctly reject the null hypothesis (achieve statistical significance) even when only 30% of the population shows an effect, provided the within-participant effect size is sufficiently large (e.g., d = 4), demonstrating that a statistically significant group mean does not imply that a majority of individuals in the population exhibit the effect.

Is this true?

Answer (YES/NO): YES